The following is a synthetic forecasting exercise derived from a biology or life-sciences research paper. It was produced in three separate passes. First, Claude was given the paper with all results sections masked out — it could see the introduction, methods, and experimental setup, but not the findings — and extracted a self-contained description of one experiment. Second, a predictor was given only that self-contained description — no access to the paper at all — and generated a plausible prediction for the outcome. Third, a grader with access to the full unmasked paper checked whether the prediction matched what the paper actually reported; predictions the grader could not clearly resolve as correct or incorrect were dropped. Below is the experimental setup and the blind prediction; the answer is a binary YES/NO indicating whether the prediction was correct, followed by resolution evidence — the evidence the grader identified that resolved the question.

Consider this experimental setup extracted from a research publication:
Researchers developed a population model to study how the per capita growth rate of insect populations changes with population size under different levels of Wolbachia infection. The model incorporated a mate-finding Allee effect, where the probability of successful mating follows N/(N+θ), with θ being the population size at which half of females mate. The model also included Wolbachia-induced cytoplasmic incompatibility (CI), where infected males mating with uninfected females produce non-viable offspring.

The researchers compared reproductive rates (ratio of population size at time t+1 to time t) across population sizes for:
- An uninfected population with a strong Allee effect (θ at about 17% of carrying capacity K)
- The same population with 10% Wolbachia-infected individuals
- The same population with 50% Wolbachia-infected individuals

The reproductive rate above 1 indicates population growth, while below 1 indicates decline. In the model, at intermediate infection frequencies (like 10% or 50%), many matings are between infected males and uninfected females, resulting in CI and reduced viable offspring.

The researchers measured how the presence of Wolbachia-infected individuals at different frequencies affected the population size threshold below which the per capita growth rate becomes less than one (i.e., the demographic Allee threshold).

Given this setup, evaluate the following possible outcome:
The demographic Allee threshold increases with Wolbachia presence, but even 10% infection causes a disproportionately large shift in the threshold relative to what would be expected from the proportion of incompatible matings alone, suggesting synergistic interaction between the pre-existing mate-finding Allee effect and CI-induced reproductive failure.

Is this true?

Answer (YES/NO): NO